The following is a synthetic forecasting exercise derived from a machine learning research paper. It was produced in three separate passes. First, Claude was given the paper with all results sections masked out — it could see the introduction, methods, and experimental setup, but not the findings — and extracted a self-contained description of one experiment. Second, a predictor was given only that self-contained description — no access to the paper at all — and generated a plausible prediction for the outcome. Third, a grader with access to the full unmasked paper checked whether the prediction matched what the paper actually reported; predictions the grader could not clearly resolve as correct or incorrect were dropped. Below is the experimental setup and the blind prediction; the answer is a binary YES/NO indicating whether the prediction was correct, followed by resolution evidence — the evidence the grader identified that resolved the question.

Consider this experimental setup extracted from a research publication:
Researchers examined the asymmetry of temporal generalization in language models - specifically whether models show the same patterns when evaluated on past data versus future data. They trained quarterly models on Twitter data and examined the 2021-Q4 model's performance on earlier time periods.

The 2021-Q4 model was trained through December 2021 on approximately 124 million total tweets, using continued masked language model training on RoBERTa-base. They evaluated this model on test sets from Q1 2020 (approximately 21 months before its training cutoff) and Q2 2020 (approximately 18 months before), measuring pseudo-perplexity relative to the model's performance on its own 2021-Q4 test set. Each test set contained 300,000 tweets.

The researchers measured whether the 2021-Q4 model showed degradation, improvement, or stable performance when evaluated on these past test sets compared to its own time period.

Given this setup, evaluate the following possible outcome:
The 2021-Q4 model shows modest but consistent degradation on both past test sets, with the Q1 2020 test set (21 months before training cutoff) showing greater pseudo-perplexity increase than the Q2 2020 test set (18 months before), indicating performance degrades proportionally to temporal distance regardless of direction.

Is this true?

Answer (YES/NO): NO